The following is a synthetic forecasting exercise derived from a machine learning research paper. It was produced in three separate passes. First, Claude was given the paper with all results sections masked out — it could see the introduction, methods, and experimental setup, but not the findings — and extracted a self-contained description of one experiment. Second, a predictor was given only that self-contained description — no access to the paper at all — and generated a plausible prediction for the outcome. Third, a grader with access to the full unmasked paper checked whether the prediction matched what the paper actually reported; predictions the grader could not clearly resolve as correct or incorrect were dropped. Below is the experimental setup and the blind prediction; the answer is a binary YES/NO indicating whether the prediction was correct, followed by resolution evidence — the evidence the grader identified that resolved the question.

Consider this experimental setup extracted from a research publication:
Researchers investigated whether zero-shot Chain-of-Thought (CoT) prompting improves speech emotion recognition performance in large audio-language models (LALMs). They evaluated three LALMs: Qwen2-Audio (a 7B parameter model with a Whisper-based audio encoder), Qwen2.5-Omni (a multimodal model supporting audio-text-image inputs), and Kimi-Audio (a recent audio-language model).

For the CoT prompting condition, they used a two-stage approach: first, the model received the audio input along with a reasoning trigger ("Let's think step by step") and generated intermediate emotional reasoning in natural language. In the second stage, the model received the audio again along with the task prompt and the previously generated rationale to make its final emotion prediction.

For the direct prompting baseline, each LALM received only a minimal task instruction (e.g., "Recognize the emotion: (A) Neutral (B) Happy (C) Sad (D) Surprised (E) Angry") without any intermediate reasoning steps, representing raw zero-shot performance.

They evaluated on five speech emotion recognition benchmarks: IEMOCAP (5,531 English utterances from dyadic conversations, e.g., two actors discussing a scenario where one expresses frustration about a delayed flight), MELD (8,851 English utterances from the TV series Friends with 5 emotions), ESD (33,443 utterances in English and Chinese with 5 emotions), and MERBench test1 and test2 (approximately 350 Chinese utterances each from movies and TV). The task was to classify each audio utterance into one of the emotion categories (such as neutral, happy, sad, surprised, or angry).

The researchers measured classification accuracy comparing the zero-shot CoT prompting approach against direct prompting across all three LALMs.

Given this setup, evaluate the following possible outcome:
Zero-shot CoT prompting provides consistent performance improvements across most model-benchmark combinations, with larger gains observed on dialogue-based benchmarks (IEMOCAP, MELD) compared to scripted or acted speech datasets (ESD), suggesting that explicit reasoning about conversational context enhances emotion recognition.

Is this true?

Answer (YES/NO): NO